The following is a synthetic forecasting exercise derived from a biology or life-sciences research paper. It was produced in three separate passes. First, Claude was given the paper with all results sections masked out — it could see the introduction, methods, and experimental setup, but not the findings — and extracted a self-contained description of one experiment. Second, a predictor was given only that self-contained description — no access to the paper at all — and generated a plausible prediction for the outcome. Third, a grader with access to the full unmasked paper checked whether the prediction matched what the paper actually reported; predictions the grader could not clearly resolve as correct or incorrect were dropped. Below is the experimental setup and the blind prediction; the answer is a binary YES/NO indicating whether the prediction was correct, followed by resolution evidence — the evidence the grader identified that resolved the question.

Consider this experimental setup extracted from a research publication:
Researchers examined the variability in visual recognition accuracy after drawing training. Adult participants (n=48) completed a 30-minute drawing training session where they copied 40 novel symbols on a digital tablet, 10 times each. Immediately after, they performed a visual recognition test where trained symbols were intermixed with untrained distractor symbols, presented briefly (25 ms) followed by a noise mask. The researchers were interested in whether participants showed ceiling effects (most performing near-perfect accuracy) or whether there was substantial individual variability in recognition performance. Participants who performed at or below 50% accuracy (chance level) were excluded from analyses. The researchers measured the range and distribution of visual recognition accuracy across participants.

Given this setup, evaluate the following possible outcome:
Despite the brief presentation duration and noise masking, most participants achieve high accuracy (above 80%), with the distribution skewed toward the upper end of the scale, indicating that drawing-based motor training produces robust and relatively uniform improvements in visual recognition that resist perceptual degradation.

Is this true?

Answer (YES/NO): NO